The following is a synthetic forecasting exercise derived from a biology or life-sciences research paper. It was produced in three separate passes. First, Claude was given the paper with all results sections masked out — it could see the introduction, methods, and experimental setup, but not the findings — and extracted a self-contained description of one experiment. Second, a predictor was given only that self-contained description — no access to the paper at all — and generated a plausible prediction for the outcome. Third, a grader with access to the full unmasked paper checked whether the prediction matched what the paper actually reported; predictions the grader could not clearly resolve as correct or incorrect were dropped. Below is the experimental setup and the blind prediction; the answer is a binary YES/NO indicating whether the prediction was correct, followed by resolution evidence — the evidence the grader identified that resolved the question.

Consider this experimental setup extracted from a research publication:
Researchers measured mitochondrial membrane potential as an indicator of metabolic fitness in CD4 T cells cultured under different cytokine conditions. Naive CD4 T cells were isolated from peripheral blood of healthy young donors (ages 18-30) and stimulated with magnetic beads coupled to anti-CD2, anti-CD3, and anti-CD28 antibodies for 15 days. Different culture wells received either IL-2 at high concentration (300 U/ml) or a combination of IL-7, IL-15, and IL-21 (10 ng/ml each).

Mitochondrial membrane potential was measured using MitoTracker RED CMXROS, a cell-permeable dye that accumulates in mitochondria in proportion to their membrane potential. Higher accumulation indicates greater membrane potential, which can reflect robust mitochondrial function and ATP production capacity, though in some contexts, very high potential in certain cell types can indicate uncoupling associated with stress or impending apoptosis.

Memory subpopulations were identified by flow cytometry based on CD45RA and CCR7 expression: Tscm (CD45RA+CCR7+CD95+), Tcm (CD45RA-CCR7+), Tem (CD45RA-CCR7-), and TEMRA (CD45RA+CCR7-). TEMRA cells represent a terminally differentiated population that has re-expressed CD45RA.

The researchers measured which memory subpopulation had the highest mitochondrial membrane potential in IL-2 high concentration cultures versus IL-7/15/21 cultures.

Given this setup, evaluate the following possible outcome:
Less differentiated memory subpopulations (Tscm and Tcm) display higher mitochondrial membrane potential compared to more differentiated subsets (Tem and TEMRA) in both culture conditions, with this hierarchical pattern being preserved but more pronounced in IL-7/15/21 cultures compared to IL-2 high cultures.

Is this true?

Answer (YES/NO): NO